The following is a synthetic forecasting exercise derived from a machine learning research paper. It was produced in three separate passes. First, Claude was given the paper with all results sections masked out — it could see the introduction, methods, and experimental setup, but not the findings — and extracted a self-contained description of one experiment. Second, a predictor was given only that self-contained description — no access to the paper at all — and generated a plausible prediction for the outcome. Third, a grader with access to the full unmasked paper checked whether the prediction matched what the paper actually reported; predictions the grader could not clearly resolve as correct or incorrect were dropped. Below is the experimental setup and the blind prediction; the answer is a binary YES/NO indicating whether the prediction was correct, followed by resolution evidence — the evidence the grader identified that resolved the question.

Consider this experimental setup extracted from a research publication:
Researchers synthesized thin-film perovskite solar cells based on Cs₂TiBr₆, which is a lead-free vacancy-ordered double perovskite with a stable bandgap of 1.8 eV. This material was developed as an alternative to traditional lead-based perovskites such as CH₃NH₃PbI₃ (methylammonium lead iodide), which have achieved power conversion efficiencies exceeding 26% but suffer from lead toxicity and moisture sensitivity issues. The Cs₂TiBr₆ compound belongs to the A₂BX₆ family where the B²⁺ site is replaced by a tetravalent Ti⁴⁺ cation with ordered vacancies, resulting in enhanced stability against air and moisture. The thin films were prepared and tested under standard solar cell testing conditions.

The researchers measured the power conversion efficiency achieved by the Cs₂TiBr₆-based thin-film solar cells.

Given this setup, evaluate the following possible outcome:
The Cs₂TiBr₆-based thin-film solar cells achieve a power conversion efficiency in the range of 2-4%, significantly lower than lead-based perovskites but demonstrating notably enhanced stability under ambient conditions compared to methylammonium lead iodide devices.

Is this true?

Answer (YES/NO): YES